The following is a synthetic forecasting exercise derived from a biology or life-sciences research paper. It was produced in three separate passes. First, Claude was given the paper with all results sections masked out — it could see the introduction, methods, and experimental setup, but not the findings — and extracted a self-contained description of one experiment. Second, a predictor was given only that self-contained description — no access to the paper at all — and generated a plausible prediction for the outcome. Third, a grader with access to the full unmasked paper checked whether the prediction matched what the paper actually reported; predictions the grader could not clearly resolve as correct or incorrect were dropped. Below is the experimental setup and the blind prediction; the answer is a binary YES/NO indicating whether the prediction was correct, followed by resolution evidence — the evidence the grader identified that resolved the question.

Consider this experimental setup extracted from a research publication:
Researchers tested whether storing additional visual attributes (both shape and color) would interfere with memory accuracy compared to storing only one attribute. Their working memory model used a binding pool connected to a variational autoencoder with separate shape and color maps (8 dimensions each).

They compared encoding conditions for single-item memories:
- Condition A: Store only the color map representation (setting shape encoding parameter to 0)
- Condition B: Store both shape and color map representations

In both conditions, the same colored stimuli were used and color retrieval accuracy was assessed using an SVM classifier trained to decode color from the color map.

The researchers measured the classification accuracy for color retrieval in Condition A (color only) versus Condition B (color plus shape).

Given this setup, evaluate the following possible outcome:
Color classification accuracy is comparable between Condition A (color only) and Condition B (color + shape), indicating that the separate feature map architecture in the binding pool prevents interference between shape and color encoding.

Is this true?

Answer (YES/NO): NO